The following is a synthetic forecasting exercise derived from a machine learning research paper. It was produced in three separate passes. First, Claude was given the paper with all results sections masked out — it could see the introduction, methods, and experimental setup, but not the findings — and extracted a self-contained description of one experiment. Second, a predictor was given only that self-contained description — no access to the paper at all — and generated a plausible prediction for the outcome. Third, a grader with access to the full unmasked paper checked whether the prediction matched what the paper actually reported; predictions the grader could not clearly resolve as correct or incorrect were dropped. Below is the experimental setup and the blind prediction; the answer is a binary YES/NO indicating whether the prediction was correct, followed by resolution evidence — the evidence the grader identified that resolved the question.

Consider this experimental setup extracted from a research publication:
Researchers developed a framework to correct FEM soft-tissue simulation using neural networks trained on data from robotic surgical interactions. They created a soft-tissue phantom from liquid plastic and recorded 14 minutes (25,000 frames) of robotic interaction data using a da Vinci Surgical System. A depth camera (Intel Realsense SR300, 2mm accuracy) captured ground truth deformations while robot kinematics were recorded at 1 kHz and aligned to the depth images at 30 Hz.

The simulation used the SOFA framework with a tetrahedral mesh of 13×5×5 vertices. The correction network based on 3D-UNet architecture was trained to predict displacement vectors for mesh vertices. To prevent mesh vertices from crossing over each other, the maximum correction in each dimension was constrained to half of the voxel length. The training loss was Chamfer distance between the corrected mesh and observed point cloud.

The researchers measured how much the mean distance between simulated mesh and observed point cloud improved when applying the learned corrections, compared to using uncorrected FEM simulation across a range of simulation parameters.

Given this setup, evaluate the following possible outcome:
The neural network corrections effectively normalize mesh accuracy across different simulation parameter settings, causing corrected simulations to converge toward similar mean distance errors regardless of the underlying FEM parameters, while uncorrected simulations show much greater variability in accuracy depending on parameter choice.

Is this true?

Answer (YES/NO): NO